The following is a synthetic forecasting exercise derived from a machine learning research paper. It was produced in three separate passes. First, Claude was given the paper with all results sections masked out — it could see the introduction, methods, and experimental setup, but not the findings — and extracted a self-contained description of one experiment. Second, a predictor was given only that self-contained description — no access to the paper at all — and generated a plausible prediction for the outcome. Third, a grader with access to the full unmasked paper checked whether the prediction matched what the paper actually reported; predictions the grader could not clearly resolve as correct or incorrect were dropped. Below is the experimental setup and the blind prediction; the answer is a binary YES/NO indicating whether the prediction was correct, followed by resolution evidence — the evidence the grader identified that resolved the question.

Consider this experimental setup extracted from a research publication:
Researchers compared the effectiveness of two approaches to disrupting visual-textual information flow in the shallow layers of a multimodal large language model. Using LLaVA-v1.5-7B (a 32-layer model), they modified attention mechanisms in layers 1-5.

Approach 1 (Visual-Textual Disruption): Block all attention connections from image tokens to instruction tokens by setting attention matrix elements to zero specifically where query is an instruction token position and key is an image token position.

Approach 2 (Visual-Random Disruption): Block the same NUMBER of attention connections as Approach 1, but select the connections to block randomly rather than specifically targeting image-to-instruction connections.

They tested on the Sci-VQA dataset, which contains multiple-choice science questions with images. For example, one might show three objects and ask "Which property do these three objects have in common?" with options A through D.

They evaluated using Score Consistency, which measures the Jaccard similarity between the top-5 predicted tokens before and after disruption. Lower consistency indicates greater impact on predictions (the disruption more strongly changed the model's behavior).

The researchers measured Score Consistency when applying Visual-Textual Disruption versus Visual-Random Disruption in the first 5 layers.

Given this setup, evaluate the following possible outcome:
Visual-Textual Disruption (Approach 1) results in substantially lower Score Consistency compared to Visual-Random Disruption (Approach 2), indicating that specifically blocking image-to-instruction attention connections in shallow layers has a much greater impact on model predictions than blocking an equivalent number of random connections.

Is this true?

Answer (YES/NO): YES